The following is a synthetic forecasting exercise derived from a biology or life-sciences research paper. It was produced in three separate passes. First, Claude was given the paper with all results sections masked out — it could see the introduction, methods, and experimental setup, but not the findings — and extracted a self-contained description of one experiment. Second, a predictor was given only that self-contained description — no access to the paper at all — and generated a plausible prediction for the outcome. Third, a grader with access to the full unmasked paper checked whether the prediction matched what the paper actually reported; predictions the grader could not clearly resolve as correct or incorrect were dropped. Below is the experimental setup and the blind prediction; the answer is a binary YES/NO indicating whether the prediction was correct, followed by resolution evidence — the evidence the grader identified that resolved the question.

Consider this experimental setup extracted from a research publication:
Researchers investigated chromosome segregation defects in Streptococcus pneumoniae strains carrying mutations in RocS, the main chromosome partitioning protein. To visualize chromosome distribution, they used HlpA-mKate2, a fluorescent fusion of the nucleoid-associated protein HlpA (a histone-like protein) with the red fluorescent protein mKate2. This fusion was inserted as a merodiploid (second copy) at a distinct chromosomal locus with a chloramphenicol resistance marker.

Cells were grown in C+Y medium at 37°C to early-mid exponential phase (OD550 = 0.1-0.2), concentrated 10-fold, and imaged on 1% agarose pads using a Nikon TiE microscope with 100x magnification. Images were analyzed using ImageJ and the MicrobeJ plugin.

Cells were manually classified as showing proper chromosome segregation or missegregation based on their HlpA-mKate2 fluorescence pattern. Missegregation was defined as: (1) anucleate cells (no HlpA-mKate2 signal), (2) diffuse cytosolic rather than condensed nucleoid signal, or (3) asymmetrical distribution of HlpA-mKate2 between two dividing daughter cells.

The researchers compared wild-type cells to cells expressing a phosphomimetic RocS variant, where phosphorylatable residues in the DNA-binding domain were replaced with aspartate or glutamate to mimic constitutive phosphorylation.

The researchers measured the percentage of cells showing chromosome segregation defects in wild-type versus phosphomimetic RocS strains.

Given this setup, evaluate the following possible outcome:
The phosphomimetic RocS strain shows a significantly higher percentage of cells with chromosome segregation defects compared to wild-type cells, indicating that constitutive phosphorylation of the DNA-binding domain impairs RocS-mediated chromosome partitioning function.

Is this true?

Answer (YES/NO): YES